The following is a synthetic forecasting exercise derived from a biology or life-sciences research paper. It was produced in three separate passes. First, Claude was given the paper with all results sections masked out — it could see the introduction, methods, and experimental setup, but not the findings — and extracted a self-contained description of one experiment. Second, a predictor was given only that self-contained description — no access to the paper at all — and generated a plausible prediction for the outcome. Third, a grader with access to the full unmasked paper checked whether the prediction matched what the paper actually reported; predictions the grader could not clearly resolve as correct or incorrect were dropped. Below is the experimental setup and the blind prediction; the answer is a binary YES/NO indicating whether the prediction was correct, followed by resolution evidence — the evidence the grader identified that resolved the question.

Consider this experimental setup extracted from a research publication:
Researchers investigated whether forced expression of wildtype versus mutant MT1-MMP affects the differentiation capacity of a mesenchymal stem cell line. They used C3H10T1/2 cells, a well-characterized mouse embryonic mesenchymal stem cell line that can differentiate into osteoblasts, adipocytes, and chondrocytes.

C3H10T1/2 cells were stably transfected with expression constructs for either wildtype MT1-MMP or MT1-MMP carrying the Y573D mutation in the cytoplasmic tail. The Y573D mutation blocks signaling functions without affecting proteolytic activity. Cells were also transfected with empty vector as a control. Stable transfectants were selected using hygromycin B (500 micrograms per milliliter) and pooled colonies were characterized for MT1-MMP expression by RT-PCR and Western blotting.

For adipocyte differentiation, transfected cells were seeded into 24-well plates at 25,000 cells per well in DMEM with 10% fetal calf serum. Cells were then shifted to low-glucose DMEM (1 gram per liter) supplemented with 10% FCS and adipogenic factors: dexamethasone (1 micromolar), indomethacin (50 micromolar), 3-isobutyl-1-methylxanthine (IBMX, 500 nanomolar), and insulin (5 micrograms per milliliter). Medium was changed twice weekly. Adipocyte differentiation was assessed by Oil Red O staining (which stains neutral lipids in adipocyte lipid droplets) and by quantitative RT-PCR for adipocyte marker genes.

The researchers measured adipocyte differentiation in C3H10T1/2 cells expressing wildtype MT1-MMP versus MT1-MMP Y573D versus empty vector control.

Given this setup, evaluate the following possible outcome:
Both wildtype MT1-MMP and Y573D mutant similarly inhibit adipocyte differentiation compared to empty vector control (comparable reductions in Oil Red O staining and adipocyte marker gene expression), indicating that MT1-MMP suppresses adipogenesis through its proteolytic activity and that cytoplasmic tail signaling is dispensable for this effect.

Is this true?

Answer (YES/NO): NO